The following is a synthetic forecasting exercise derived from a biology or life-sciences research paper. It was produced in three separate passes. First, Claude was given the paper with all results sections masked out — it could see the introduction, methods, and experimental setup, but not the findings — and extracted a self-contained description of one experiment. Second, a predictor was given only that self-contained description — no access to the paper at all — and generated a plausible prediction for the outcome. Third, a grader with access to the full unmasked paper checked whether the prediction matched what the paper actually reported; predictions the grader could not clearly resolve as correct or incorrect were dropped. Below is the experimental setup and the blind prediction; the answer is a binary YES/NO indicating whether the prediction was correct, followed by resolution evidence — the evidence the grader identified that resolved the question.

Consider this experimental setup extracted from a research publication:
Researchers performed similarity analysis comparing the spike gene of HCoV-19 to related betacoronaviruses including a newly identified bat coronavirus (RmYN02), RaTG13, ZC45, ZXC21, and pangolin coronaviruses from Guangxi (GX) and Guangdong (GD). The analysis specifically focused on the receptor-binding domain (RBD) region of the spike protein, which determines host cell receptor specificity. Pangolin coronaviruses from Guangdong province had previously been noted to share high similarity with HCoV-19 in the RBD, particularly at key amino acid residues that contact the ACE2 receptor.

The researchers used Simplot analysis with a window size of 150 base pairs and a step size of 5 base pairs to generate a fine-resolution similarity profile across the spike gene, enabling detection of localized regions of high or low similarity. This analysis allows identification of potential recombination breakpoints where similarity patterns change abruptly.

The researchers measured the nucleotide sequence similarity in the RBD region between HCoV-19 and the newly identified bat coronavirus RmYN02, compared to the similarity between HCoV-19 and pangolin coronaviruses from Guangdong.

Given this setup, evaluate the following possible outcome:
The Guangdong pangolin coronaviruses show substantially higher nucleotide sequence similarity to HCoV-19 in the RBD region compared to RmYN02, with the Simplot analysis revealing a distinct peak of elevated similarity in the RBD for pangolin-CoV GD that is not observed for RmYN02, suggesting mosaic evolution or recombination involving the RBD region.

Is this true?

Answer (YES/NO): YES